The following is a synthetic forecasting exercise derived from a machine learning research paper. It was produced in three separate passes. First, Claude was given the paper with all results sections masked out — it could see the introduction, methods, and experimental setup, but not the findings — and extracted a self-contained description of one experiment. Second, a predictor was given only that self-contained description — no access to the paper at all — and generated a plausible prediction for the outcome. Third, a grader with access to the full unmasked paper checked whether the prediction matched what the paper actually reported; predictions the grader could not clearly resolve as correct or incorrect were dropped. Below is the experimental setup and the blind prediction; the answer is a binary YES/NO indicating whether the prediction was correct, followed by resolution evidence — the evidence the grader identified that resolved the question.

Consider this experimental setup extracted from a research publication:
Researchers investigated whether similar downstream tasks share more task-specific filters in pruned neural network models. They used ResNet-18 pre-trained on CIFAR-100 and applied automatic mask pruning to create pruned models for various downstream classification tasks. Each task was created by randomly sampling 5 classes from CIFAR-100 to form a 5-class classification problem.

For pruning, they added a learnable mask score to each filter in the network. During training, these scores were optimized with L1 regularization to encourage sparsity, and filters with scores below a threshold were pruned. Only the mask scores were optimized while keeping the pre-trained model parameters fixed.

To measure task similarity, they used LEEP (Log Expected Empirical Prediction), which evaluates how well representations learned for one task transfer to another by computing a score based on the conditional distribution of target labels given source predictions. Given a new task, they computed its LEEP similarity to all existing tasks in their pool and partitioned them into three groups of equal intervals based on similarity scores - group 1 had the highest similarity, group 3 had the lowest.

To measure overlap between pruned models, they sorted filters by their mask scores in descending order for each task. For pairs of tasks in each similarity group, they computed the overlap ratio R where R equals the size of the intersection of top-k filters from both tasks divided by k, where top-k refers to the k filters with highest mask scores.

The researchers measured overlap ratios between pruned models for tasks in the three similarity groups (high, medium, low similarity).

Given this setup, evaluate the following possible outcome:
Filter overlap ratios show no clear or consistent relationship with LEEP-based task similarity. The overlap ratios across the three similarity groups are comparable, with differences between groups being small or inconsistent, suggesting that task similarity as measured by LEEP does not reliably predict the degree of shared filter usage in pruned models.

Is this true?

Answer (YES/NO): NO